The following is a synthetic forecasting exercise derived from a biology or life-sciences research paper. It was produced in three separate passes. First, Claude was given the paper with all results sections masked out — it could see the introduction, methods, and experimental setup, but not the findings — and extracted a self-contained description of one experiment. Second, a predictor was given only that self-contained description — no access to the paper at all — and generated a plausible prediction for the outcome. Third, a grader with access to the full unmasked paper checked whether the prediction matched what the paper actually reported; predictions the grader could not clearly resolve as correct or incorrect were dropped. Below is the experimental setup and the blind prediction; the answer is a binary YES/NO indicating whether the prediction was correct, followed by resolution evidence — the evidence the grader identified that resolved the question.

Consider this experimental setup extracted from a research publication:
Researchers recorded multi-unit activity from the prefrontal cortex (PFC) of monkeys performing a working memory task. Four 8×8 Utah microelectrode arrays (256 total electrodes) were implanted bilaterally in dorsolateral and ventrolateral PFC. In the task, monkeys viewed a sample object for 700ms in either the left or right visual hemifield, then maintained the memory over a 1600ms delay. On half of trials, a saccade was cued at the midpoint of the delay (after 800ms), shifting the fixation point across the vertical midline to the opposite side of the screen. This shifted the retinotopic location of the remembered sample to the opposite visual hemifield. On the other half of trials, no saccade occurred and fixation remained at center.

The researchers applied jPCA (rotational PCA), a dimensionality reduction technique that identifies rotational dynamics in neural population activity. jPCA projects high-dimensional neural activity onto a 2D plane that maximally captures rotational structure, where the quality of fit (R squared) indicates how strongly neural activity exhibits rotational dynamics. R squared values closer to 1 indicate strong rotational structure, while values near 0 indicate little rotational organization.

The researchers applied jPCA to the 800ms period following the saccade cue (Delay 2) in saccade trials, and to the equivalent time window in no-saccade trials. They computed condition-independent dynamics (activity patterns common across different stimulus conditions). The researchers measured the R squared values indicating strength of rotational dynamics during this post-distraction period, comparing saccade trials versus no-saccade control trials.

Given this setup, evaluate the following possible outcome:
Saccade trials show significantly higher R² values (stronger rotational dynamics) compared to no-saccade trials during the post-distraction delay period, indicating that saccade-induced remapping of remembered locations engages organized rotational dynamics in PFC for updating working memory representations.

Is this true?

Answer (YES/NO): YES